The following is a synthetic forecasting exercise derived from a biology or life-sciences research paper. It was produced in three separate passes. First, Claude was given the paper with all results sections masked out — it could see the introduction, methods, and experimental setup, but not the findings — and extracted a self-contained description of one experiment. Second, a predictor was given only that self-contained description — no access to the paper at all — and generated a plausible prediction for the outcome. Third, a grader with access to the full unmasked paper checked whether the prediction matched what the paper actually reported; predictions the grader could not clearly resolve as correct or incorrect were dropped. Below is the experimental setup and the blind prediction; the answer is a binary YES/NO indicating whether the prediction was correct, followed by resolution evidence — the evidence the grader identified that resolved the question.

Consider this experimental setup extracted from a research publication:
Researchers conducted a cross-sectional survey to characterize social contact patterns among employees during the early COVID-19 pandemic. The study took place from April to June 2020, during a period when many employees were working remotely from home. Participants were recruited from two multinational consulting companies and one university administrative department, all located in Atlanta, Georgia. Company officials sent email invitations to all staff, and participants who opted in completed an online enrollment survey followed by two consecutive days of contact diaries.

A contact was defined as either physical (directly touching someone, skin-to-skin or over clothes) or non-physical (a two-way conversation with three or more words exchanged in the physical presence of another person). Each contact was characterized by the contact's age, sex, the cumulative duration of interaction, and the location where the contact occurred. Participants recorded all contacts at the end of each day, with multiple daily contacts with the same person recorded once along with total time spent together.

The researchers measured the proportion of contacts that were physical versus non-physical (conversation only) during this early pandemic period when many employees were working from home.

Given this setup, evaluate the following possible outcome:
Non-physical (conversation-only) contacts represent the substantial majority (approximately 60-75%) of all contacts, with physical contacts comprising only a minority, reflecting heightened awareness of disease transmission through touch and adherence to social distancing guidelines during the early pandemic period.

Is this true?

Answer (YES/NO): NO